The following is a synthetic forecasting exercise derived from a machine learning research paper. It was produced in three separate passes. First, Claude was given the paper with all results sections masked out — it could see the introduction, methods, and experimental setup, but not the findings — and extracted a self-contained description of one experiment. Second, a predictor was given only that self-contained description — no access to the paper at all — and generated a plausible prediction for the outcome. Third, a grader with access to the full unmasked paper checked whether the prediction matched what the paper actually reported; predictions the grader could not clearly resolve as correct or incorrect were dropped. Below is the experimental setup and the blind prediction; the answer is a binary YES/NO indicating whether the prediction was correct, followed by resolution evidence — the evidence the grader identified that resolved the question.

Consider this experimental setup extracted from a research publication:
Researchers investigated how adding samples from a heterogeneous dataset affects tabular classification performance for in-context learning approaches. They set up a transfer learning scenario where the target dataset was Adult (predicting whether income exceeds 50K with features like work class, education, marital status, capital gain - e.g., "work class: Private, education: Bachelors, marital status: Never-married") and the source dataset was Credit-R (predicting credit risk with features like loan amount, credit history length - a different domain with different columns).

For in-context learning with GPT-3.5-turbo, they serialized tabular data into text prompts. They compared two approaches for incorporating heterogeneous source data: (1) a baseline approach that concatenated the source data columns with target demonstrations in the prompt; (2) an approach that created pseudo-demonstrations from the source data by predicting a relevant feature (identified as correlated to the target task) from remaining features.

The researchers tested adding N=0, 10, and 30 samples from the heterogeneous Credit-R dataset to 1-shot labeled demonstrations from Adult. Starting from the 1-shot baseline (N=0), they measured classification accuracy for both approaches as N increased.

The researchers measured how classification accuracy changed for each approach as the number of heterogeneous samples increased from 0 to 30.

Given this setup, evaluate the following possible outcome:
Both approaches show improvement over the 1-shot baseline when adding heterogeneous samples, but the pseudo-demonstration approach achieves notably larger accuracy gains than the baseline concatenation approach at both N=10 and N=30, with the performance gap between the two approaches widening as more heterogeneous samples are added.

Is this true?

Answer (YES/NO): NO